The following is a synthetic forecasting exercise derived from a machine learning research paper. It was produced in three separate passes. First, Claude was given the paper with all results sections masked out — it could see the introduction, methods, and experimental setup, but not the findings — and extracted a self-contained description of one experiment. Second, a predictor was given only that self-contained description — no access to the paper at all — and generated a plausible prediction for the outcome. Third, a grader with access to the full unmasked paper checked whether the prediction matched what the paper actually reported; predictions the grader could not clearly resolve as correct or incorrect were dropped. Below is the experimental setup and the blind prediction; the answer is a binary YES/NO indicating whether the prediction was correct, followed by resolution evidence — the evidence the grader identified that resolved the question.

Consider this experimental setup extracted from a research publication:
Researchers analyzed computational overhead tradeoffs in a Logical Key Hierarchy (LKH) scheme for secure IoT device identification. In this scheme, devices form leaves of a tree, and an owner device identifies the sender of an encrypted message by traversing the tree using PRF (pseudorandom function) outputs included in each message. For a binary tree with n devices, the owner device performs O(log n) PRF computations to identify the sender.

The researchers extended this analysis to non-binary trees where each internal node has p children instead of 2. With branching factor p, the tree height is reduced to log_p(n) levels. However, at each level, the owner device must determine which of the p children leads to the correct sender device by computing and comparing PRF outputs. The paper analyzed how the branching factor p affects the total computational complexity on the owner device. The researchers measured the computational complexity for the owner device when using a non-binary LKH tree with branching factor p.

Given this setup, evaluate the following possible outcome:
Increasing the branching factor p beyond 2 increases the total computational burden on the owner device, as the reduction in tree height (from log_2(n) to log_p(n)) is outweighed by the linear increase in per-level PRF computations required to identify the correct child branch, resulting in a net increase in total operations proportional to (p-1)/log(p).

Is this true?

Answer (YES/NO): YES